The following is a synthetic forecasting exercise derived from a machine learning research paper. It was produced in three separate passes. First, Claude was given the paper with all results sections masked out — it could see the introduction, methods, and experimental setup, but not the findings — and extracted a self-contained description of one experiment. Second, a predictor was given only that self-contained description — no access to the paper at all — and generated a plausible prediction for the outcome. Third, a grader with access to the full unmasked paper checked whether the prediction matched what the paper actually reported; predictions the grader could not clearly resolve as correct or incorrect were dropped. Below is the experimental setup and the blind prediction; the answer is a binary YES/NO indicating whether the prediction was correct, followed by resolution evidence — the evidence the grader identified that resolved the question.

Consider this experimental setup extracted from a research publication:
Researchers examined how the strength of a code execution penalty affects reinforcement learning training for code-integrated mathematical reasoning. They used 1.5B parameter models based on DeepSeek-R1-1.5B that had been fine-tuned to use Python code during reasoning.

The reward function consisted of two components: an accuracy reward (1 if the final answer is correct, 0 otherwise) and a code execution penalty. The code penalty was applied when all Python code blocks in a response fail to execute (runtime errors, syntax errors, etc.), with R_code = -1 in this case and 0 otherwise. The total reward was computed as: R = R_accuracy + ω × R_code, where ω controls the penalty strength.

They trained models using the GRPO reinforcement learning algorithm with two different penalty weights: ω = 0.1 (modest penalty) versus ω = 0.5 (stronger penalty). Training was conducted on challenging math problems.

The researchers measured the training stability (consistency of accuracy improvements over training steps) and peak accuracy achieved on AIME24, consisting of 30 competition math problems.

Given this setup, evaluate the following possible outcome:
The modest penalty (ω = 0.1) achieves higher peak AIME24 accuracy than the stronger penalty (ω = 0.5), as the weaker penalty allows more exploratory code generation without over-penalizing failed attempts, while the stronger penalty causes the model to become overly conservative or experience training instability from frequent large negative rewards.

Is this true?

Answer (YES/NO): YES